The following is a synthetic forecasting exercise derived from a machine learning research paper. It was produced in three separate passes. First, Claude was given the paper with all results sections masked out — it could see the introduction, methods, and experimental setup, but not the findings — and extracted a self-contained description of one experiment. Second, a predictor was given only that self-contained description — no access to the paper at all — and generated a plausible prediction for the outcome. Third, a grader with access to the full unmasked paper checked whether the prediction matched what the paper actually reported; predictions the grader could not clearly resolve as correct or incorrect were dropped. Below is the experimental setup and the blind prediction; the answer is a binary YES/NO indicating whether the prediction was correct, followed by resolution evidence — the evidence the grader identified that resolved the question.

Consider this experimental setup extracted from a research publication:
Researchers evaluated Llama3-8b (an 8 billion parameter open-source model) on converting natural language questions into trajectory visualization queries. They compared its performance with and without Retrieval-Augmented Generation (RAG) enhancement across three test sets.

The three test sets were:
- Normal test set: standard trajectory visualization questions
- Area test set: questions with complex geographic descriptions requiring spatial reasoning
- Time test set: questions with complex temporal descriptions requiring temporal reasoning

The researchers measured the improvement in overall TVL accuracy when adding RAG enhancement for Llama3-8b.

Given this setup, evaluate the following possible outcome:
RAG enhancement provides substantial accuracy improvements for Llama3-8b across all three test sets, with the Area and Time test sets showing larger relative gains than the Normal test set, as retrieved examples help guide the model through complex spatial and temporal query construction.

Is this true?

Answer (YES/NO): YES